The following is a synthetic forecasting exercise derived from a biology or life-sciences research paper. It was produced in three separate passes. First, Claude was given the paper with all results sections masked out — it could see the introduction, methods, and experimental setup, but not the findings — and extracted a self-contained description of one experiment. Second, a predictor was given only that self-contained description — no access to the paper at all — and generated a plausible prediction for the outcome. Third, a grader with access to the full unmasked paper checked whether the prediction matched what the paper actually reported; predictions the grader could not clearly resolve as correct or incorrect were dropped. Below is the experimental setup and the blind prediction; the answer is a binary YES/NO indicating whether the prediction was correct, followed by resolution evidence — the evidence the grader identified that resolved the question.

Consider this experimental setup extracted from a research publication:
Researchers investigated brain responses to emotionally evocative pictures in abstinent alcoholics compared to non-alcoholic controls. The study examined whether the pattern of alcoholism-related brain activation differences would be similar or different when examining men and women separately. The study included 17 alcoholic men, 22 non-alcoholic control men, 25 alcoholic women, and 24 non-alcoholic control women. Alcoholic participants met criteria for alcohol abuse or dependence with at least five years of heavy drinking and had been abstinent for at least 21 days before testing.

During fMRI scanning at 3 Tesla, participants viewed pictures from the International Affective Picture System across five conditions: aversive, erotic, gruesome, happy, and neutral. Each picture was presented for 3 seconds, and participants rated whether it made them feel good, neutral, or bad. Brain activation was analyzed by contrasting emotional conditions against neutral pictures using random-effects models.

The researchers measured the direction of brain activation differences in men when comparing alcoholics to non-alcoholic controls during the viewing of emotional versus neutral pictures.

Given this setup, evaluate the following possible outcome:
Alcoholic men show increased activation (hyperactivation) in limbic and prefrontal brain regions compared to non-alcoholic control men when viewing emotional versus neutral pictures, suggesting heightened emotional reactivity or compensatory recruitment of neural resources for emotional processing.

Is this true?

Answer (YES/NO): NO